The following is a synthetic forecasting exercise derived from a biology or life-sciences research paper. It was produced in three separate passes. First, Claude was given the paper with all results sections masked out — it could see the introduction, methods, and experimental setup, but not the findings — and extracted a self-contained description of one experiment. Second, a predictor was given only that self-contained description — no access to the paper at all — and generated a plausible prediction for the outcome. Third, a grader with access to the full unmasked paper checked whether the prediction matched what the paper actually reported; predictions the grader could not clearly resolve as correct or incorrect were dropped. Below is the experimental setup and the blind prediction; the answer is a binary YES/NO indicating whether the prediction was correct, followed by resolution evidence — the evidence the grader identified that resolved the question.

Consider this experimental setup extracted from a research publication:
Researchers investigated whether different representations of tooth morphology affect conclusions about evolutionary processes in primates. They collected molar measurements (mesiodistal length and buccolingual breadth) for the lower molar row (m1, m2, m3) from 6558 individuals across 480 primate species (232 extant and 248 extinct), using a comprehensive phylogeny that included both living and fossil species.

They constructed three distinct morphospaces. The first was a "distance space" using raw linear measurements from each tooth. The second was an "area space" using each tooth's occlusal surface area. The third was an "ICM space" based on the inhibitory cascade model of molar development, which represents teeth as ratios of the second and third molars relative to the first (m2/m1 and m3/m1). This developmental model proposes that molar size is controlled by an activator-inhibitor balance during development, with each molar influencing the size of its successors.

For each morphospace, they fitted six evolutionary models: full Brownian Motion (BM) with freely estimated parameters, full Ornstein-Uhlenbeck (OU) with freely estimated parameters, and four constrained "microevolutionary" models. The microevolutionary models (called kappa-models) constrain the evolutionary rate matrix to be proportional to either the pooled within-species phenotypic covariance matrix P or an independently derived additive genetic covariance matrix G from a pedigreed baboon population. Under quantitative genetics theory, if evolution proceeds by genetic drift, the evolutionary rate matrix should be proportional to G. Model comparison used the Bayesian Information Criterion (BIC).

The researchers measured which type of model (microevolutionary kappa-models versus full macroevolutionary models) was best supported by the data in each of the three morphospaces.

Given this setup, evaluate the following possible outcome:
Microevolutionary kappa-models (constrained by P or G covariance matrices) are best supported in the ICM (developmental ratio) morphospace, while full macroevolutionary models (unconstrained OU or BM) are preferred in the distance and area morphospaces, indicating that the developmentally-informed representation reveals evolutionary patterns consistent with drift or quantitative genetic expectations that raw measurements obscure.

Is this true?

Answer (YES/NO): YES